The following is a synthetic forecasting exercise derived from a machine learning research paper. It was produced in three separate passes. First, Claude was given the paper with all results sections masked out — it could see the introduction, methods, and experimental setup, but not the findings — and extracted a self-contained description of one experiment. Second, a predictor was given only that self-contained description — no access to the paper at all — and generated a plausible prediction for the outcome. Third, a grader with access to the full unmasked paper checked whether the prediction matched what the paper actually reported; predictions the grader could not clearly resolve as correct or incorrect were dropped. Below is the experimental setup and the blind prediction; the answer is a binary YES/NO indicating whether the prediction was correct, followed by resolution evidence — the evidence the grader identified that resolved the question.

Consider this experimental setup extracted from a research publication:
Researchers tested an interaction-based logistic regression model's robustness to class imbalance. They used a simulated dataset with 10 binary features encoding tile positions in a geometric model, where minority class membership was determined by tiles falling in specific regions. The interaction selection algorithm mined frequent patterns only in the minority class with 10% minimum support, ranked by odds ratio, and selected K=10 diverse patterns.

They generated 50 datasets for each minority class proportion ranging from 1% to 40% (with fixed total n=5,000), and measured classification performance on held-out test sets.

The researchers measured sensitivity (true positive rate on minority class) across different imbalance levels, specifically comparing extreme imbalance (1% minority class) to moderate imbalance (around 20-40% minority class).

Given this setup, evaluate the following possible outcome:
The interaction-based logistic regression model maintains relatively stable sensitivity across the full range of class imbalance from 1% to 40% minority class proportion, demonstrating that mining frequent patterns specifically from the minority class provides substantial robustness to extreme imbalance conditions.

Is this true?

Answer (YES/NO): YES